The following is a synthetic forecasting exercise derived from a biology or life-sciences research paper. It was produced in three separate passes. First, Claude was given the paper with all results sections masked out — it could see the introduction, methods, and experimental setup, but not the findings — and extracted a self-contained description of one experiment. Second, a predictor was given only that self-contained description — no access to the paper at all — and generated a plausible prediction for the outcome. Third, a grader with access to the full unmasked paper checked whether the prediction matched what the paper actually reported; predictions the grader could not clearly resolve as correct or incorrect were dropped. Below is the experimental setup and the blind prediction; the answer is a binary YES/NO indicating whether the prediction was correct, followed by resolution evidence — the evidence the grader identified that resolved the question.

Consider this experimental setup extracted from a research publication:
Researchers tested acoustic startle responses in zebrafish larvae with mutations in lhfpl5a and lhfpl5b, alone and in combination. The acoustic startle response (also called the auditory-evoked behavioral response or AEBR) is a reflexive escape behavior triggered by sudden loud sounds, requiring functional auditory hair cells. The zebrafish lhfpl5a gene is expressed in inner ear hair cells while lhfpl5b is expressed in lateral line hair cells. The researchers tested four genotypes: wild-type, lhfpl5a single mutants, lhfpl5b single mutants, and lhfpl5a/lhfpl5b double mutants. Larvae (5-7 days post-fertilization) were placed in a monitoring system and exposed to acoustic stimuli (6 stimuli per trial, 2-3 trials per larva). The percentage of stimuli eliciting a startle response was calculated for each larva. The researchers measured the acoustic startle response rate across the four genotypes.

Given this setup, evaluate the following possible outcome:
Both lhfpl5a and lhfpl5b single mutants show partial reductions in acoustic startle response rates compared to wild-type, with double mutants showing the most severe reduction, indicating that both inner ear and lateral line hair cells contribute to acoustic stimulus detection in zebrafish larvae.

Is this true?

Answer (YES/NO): NO